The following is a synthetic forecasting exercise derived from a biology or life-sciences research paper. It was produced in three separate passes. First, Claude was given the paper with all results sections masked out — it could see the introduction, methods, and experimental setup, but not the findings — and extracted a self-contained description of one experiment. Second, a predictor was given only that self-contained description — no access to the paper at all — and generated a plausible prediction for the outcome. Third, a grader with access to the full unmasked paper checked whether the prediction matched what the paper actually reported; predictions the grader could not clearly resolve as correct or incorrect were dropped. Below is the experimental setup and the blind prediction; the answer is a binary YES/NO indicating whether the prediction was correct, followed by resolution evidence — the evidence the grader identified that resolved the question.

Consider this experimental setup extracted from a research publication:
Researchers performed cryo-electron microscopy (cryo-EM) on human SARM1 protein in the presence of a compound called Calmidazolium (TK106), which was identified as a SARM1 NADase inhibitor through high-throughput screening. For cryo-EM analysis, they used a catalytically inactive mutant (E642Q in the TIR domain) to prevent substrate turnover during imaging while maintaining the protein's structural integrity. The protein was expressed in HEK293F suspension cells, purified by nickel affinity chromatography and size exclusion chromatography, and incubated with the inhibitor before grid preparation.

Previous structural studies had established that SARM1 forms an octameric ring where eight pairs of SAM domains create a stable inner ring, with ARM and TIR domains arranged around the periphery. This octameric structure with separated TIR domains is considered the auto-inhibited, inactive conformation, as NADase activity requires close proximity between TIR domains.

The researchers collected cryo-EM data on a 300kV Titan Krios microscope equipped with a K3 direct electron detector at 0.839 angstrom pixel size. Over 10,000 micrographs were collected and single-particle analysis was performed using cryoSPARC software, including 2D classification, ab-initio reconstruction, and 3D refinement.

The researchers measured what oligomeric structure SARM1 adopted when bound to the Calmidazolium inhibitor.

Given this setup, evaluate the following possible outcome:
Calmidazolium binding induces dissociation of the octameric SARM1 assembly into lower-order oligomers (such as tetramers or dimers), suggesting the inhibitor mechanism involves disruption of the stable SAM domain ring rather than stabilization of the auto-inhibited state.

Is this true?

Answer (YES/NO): NO